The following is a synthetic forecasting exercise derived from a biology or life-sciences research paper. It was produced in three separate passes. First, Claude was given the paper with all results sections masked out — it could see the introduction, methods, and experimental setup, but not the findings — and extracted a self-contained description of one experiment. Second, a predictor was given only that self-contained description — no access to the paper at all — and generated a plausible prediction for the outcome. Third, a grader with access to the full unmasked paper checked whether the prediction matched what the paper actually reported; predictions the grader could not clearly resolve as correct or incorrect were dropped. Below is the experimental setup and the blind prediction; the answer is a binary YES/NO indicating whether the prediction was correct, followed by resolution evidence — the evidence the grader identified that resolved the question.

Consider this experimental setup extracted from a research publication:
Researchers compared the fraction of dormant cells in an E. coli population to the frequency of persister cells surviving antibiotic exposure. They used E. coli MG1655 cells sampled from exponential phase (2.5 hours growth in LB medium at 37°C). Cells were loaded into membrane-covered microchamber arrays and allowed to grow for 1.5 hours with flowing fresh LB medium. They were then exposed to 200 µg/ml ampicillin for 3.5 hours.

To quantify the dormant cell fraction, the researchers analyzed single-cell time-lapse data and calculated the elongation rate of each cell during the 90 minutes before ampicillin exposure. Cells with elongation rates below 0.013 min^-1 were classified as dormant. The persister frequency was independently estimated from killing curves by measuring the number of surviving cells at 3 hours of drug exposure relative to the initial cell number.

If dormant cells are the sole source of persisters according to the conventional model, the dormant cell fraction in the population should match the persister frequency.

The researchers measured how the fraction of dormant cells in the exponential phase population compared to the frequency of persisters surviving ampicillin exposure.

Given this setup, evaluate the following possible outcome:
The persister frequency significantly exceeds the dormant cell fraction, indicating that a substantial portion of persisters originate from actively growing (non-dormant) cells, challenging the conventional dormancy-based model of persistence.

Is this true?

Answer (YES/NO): NO